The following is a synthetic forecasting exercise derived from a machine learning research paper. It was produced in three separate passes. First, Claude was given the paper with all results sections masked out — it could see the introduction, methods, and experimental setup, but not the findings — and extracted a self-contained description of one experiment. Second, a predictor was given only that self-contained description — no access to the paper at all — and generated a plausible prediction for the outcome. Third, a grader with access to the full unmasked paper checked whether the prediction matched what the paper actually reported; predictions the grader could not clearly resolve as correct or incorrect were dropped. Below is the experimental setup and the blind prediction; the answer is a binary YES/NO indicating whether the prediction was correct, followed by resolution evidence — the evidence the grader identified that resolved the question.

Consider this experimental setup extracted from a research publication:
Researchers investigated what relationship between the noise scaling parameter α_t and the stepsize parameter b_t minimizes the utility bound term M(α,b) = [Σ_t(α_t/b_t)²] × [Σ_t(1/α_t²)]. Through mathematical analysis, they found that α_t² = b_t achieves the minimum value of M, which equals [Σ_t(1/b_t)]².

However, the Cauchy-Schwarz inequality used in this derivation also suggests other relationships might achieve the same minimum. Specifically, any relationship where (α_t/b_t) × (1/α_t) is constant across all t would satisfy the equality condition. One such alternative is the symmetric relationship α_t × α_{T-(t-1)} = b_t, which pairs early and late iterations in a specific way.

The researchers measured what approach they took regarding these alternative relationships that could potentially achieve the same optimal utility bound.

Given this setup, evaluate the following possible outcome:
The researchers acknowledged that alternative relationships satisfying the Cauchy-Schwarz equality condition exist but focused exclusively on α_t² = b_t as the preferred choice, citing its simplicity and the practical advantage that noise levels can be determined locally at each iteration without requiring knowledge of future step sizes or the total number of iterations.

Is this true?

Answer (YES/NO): NO